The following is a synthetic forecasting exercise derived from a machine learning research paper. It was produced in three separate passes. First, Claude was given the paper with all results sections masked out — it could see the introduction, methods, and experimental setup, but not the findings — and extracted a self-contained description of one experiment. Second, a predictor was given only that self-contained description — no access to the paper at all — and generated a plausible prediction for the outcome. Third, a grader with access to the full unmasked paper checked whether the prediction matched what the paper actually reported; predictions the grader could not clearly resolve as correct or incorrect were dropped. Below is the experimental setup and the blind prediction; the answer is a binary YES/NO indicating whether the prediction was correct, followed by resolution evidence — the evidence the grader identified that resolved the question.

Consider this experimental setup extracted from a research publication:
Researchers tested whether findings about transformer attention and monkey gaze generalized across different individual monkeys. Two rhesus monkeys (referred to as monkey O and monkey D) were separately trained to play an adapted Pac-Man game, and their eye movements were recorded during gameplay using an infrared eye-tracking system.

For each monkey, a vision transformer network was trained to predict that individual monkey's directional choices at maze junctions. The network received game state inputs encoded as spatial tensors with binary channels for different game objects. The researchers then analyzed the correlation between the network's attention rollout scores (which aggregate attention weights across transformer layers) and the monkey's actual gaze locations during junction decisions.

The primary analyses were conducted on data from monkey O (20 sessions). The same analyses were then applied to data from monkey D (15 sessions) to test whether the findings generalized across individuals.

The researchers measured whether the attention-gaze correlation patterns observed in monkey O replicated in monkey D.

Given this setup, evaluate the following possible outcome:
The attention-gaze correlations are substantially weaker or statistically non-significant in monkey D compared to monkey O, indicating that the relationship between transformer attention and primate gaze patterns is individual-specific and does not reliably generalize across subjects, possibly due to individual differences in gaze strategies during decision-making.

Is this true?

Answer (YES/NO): NO